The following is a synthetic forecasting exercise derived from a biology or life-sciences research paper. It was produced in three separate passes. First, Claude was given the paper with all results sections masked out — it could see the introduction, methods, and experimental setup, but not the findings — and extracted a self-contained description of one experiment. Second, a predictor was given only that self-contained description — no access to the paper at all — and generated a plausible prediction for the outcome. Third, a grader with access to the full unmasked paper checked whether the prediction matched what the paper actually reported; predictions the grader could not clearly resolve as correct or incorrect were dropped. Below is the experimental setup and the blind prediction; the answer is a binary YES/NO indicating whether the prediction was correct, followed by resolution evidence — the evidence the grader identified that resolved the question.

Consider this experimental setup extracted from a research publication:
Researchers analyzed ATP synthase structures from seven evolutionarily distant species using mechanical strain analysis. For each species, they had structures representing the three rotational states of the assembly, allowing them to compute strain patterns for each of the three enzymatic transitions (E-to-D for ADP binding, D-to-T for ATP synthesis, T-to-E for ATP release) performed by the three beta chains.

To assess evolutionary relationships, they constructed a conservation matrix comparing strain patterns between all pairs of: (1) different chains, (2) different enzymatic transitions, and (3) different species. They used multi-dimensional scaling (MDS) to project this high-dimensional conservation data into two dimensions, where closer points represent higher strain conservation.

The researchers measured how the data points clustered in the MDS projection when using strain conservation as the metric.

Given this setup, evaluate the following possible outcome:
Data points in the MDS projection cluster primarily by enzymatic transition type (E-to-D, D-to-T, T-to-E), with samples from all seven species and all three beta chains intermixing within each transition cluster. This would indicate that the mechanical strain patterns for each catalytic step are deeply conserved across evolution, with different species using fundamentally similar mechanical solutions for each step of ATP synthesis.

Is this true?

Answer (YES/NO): YES